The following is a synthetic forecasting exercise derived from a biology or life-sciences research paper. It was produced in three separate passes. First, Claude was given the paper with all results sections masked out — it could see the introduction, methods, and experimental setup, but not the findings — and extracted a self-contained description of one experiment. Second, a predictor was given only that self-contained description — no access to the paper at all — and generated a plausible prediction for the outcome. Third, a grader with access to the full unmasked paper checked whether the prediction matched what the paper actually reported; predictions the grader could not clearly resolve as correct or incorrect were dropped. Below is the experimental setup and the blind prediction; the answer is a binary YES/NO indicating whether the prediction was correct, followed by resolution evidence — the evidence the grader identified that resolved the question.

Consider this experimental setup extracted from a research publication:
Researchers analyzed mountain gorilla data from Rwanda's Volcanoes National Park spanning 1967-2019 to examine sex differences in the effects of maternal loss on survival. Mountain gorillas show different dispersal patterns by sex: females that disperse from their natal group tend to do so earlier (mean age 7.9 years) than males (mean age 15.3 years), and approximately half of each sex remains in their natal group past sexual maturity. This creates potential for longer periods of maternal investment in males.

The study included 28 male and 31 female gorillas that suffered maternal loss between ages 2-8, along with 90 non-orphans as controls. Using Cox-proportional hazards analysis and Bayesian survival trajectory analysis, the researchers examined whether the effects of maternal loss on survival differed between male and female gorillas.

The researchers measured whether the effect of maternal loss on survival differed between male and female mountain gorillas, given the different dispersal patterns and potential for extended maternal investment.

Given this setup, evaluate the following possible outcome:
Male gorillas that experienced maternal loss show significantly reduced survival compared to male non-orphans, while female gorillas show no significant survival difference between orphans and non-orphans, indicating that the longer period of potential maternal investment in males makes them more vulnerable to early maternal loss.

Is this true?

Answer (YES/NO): NO